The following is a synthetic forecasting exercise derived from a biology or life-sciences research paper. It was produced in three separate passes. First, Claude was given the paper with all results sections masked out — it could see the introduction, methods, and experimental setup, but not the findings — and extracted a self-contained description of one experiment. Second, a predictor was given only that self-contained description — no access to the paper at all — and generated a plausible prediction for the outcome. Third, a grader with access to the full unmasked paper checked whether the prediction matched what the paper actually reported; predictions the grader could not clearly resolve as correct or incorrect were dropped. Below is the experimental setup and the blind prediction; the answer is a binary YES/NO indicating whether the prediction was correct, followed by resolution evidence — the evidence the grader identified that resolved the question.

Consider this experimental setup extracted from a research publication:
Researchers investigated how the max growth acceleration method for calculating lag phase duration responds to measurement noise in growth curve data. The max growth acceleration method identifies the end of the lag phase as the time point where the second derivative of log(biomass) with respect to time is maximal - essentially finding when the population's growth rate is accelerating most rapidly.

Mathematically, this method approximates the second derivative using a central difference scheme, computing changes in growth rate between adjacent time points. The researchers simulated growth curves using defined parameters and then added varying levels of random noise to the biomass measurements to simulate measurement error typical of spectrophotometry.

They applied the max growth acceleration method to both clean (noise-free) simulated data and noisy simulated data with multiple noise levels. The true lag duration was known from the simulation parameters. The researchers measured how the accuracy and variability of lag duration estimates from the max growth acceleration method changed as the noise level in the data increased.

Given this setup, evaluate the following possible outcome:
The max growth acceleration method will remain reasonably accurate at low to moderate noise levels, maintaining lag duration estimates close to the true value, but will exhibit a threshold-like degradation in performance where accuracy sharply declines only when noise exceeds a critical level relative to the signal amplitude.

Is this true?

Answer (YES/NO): NO